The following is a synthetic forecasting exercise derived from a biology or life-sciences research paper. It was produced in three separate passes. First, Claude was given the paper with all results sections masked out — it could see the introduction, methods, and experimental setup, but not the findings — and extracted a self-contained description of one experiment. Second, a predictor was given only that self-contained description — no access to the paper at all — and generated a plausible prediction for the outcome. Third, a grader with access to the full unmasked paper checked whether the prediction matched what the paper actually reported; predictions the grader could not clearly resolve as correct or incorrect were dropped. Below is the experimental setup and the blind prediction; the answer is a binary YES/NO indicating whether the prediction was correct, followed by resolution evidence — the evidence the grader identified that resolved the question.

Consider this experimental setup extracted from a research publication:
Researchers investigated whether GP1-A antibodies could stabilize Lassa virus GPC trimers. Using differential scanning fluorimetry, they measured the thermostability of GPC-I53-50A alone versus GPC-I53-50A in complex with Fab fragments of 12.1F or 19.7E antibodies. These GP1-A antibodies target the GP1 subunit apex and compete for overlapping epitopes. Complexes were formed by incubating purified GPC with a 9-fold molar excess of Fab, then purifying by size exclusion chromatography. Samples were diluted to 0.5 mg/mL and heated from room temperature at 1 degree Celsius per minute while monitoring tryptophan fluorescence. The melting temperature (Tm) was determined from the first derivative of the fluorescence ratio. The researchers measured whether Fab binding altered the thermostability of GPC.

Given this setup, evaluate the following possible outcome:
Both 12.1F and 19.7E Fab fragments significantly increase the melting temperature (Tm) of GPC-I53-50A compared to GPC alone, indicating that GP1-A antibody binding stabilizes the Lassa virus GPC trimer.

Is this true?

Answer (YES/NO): NO